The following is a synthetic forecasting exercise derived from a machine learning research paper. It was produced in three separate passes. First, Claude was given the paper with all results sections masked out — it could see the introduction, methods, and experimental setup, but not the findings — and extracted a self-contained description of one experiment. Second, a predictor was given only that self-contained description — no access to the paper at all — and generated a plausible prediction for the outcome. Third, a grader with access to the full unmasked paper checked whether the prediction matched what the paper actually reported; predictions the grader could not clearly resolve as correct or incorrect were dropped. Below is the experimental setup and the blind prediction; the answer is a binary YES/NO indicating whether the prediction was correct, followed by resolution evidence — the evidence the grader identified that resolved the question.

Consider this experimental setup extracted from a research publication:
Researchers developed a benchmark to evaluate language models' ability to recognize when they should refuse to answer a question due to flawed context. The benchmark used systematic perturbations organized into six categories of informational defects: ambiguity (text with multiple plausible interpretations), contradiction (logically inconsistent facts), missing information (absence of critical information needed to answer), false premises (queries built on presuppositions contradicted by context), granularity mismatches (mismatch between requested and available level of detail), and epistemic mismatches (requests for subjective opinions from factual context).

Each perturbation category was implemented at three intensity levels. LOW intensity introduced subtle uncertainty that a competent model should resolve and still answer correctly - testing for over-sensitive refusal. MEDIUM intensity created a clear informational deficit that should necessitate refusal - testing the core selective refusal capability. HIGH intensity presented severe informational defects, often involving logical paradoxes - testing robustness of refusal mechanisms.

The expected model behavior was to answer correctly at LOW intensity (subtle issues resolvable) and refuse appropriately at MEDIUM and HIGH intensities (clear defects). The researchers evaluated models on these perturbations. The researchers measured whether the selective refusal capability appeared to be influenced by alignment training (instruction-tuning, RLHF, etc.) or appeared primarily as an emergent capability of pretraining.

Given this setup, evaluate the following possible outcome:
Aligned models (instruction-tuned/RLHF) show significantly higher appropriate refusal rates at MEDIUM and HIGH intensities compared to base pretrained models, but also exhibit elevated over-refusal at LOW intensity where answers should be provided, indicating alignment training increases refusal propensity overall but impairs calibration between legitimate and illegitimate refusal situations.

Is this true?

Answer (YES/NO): NO